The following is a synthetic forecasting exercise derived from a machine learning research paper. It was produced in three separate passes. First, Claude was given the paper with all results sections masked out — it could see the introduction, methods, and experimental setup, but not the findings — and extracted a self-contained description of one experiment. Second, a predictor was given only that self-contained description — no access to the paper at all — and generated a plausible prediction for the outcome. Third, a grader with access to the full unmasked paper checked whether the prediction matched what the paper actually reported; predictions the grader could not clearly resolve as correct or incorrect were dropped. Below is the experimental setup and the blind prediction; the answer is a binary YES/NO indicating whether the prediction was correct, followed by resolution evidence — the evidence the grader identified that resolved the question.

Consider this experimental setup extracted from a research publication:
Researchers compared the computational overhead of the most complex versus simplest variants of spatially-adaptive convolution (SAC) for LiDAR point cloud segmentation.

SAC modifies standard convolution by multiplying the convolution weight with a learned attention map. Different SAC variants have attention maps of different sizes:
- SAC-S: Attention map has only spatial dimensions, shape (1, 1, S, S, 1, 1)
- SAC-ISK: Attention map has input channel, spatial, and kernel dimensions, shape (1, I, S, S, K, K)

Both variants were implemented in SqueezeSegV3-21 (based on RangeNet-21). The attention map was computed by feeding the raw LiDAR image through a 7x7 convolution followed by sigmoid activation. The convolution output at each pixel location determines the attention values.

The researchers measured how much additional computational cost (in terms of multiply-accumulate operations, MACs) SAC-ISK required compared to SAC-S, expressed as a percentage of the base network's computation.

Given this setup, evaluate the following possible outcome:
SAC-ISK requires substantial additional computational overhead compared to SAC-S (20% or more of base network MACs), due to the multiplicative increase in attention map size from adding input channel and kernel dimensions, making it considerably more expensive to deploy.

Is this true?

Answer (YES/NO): YES